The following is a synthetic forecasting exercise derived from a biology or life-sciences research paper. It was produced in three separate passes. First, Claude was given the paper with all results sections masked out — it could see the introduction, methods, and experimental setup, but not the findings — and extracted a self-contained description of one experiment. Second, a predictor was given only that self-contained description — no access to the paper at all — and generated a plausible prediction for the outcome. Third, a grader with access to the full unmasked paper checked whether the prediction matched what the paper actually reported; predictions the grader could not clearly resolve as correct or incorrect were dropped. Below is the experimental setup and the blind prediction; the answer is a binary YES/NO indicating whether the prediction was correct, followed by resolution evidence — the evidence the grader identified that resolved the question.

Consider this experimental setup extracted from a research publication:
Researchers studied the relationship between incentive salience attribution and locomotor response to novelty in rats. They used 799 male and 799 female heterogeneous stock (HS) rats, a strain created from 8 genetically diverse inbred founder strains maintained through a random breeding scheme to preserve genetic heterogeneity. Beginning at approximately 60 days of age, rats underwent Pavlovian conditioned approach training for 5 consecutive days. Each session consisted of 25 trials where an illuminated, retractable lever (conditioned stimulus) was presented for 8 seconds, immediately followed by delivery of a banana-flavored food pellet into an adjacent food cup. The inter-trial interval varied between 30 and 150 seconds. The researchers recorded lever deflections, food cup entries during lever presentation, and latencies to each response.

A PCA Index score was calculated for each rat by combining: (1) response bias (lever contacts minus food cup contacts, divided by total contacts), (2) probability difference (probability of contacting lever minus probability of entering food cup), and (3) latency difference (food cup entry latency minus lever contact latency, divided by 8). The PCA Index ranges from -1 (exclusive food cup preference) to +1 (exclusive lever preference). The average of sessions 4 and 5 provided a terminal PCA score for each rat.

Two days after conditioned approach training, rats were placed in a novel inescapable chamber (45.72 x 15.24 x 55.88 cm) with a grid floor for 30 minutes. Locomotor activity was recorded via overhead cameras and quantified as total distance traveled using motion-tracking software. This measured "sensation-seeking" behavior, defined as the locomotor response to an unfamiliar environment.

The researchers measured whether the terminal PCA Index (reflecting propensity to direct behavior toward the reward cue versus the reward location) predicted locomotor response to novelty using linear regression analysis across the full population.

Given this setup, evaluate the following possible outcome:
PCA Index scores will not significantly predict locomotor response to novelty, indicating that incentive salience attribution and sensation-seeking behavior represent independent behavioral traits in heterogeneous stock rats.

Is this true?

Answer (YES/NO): NO